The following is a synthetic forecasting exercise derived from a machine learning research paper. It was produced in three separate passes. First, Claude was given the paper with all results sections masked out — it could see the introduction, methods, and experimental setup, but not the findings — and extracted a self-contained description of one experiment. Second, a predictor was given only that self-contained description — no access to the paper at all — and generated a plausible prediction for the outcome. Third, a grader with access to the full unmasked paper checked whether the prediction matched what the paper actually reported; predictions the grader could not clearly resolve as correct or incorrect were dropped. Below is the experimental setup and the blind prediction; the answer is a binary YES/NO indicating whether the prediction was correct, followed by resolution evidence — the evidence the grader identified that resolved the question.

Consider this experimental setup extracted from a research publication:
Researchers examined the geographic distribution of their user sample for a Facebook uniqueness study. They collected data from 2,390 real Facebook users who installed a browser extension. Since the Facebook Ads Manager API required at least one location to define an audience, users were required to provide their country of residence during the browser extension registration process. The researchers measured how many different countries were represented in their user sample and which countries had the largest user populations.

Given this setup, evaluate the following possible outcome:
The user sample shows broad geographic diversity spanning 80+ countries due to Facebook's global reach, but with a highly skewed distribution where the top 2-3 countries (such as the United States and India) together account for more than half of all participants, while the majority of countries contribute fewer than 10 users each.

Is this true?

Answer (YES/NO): NO